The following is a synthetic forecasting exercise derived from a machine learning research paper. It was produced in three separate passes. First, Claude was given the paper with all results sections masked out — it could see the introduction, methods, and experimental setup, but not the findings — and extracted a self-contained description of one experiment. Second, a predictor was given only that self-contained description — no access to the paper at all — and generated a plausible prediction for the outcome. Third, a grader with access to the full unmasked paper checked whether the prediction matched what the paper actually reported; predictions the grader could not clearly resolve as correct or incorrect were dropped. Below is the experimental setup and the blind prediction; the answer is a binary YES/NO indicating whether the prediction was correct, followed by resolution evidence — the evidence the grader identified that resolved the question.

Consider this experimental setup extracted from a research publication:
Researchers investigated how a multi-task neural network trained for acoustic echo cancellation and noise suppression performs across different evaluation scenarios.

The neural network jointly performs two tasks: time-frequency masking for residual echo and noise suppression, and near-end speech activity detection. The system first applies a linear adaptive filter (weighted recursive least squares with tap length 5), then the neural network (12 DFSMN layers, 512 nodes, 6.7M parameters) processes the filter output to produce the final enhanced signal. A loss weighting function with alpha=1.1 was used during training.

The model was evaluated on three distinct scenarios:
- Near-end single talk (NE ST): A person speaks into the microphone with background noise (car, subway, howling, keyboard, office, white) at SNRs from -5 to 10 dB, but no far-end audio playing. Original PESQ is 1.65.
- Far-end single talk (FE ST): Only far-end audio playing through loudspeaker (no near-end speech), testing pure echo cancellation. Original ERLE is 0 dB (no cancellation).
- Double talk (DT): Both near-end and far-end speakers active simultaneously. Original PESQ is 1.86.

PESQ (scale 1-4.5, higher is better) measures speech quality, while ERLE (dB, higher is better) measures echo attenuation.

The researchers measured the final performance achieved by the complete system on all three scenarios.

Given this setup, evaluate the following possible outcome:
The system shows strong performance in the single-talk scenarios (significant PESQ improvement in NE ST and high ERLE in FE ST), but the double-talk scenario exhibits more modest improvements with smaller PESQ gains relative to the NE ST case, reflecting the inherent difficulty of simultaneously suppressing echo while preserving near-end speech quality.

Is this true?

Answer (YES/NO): YES